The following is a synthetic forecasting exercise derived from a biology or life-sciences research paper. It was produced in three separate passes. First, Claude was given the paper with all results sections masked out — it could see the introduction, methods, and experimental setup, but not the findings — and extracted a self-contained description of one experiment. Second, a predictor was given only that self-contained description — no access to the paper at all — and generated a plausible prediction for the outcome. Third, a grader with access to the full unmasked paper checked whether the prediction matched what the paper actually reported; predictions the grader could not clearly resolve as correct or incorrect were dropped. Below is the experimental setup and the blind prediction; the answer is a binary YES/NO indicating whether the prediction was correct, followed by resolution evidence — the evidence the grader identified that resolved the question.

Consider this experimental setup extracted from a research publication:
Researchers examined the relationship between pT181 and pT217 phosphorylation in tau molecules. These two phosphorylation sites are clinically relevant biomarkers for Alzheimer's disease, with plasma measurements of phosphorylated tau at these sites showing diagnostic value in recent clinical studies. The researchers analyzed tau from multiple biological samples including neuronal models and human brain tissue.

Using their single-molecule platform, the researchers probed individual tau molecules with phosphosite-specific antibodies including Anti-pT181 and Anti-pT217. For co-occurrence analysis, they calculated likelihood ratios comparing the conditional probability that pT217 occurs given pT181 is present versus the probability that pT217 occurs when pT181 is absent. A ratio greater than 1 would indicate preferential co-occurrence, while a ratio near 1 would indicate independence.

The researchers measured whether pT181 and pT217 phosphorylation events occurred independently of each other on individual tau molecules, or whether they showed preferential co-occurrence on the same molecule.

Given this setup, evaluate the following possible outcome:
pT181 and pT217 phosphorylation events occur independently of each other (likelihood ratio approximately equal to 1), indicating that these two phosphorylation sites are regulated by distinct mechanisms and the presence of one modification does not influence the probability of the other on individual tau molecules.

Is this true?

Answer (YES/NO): NO